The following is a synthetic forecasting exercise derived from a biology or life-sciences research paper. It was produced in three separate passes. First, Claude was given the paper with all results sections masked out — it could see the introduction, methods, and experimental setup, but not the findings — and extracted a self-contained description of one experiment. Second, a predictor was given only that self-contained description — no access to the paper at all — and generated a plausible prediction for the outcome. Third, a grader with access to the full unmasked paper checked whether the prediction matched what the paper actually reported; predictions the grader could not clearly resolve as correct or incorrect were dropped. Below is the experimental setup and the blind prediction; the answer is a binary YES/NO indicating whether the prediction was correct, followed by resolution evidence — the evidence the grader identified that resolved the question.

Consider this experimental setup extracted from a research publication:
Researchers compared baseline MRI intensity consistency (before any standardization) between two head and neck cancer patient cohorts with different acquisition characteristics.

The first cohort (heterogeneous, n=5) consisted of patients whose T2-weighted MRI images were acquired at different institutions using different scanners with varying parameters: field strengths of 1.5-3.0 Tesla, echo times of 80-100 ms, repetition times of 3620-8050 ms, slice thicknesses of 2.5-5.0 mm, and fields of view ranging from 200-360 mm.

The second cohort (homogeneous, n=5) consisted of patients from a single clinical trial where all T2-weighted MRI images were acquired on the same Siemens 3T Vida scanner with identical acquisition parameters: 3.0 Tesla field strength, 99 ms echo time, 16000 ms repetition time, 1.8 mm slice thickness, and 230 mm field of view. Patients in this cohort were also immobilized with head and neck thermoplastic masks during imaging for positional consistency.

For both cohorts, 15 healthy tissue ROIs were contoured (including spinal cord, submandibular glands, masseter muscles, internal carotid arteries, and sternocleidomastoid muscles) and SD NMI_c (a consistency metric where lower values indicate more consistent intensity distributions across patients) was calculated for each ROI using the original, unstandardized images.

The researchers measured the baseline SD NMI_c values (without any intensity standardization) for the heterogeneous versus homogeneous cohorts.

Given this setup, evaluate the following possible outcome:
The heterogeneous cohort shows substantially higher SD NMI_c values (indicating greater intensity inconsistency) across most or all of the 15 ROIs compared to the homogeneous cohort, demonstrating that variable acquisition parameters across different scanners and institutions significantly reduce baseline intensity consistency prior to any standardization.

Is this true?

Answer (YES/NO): YES